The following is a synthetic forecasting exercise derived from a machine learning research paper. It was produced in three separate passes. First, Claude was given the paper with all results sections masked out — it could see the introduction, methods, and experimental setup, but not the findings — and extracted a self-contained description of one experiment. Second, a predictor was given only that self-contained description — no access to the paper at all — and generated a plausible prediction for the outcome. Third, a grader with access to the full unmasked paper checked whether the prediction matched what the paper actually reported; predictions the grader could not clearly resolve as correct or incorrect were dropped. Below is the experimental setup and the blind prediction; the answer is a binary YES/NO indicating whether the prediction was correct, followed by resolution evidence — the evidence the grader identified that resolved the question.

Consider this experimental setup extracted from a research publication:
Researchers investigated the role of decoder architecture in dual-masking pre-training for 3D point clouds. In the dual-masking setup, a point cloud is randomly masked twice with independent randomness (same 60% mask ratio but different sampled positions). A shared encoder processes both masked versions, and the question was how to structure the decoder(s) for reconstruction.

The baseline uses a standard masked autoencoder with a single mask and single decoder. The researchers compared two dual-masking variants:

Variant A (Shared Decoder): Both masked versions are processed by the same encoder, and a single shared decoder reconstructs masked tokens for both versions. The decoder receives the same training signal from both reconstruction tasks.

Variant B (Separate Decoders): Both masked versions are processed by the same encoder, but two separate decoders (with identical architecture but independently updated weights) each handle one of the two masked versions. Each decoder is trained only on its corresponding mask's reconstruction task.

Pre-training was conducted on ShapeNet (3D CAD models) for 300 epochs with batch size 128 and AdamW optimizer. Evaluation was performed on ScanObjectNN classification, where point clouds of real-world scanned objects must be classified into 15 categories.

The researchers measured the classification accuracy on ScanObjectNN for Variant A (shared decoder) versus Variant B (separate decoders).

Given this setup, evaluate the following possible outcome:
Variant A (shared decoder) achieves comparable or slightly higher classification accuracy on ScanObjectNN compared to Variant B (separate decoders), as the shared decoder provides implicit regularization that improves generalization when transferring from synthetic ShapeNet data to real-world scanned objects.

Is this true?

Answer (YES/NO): NO